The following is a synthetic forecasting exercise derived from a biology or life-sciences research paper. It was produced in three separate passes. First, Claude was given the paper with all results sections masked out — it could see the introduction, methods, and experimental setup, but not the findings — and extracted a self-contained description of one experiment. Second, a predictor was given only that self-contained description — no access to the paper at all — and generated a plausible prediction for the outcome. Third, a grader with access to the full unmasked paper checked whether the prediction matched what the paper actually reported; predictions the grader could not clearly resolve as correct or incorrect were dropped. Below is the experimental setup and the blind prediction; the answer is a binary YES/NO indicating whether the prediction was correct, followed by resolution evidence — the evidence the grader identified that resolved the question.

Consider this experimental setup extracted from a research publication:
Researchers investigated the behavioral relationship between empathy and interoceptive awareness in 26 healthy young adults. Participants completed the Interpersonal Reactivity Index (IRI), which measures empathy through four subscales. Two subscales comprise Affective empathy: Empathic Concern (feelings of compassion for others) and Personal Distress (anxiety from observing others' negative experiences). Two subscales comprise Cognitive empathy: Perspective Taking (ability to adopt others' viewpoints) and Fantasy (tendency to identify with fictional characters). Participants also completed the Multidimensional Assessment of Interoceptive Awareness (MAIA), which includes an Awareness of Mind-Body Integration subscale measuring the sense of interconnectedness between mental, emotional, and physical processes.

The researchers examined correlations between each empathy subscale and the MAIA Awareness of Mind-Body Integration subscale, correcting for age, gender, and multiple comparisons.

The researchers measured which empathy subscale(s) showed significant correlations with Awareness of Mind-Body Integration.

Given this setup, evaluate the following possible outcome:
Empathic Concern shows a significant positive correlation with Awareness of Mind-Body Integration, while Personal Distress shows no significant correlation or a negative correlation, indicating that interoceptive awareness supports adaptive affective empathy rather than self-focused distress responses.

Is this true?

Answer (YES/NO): NO